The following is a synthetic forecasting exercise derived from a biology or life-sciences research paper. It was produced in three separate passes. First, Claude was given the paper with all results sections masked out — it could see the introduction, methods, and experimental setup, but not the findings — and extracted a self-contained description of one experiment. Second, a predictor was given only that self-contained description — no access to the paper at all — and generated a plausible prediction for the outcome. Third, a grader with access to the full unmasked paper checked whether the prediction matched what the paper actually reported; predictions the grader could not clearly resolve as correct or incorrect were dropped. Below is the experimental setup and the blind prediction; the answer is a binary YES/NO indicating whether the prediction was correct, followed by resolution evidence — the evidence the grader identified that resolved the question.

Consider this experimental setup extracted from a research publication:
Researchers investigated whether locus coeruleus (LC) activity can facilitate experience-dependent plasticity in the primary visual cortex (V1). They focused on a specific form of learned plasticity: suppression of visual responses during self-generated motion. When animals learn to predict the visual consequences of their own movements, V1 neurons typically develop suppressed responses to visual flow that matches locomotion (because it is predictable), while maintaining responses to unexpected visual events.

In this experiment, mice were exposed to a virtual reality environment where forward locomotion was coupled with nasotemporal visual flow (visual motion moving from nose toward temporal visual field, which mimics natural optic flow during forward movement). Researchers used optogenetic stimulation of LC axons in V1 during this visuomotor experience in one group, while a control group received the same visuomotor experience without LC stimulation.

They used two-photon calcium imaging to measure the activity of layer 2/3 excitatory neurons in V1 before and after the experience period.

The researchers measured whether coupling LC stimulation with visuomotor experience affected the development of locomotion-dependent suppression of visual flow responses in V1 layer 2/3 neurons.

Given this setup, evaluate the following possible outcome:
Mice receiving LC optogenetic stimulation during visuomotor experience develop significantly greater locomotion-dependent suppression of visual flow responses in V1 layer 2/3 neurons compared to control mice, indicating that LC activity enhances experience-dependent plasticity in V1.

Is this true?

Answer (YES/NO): YES